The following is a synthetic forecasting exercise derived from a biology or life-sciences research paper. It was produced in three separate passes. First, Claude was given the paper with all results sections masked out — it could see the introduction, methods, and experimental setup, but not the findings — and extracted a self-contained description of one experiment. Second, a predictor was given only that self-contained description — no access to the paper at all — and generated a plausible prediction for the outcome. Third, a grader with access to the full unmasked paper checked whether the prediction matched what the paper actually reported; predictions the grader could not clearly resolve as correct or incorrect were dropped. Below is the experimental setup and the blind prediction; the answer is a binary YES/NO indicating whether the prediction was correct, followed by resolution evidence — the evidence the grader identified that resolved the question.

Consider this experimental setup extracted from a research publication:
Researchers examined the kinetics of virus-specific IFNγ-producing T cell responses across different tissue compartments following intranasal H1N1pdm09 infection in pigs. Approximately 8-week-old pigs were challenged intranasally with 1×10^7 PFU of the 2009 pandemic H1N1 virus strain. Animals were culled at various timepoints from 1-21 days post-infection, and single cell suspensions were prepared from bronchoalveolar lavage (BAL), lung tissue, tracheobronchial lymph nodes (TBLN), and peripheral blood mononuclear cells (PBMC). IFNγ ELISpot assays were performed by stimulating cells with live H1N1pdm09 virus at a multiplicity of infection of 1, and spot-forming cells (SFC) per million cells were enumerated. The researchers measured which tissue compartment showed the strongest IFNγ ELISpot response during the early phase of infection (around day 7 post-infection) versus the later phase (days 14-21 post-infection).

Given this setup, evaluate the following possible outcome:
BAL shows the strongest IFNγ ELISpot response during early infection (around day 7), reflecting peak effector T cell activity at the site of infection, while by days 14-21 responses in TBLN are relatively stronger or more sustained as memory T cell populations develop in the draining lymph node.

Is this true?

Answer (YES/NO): NO